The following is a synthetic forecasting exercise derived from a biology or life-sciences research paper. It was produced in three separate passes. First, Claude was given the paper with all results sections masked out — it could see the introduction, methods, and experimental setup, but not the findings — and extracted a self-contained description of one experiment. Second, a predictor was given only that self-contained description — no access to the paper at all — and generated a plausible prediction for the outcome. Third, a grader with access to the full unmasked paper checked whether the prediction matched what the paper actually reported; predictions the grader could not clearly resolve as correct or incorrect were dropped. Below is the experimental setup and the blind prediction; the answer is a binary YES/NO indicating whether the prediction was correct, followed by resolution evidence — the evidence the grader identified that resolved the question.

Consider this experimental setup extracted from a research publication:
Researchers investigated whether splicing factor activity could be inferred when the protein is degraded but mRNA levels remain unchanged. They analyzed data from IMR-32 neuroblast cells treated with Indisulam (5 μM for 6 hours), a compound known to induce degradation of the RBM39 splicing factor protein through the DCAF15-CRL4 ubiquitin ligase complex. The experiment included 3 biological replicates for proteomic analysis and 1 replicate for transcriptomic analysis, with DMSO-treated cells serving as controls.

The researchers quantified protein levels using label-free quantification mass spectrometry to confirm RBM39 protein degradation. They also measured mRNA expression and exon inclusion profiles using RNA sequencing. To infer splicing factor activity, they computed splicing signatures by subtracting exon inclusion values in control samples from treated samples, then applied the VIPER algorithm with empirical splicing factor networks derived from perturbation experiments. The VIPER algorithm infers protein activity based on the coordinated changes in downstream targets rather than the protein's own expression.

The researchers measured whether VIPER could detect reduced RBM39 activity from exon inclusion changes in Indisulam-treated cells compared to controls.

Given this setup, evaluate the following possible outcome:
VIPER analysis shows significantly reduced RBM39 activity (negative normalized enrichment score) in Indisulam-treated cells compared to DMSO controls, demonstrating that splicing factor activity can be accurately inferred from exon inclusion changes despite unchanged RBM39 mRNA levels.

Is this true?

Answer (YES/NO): NO